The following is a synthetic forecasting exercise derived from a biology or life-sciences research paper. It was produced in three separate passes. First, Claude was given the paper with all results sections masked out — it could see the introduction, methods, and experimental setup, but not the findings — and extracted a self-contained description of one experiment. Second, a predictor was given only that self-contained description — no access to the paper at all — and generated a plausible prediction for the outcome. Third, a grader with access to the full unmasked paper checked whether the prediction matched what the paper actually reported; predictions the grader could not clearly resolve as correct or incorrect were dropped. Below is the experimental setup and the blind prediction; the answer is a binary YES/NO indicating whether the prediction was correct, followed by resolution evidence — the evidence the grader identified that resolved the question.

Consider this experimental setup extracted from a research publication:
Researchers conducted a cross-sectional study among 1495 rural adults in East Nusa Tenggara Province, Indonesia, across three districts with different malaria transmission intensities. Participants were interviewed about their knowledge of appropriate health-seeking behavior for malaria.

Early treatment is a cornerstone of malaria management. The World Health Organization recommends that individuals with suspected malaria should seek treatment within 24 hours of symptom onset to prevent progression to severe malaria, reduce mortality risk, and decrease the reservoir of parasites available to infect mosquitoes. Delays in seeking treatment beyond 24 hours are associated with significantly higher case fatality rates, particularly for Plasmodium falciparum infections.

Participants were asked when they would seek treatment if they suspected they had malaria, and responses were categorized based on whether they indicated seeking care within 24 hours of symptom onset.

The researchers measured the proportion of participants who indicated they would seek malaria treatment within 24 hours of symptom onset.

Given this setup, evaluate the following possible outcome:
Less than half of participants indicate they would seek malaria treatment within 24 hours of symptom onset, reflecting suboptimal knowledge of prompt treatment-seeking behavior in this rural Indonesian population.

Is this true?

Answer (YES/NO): YES